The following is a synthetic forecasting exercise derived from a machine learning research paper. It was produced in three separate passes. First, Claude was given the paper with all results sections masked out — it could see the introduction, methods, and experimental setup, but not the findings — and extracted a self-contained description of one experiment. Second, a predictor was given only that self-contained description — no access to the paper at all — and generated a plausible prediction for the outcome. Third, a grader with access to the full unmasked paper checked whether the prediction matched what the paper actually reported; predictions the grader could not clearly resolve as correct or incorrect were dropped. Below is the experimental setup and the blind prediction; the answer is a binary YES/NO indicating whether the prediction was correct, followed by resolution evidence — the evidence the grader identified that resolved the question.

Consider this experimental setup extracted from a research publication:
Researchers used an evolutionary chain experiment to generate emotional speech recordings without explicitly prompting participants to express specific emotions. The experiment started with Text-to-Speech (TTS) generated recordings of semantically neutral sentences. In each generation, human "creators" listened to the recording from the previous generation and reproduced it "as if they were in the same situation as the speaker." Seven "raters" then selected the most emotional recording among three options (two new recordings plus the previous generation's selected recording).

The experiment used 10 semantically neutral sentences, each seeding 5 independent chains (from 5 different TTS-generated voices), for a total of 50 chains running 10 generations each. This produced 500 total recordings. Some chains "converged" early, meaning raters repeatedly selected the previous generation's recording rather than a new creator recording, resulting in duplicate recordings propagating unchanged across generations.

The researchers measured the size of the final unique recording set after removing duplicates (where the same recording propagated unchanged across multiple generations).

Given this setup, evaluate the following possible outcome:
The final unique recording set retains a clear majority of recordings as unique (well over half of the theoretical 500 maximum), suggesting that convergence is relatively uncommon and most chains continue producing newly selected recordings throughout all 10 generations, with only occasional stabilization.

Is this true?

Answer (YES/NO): NO